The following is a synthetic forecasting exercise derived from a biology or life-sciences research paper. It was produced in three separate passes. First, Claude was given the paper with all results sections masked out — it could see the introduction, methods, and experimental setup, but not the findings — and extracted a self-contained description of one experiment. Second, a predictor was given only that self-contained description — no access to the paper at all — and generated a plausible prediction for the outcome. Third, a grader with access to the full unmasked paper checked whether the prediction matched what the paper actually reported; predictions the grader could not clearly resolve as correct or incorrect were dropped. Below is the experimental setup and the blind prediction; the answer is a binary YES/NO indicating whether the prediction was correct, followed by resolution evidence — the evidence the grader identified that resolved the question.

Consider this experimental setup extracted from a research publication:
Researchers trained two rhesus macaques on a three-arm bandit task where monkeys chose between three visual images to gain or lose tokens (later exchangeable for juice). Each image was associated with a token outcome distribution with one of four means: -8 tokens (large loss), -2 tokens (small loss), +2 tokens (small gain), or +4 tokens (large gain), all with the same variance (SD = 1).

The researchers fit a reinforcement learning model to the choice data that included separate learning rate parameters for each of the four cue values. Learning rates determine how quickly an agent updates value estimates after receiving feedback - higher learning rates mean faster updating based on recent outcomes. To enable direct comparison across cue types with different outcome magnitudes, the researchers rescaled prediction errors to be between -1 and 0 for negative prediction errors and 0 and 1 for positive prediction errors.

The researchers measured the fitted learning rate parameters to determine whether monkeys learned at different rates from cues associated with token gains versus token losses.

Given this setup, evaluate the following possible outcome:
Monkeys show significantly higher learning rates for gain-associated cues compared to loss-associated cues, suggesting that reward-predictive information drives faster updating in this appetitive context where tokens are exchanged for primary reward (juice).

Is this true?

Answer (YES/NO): NO